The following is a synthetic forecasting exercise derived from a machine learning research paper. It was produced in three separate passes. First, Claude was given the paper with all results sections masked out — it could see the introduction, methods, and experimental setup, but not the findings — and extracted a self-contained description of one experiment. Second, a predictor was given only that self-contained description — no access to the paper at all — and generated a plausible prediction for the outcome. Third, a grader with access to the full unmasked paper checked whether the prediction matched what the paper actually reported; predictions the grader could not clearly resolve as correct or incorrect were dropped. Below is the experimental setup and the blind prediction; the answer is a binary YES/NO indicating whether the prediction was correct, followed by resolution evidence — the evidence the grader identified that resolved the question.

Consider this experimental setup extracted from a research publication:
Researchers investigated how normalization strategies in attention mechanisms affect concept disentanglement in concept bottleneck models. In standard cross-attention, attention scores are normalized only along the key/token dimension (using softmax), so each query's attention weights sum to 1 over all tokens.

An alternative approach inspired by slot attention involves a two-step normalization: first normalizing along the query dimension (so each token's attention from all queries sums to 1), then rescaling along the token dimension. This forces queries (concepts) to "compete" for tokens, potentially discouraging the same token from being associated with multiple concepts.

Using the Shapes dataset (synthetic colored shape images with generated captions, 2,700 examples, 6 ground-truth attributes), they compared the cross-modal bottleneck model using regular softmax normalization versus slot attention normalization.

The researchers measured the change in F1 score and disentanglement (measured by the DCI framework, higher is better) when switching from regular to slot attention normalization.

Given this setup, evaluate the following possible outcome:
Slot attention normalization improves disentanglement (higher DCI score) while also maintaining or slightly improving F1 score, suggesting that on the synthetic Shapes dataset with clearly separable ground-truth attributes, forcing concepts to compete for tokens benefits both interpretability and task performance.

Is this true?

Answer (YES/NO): NO